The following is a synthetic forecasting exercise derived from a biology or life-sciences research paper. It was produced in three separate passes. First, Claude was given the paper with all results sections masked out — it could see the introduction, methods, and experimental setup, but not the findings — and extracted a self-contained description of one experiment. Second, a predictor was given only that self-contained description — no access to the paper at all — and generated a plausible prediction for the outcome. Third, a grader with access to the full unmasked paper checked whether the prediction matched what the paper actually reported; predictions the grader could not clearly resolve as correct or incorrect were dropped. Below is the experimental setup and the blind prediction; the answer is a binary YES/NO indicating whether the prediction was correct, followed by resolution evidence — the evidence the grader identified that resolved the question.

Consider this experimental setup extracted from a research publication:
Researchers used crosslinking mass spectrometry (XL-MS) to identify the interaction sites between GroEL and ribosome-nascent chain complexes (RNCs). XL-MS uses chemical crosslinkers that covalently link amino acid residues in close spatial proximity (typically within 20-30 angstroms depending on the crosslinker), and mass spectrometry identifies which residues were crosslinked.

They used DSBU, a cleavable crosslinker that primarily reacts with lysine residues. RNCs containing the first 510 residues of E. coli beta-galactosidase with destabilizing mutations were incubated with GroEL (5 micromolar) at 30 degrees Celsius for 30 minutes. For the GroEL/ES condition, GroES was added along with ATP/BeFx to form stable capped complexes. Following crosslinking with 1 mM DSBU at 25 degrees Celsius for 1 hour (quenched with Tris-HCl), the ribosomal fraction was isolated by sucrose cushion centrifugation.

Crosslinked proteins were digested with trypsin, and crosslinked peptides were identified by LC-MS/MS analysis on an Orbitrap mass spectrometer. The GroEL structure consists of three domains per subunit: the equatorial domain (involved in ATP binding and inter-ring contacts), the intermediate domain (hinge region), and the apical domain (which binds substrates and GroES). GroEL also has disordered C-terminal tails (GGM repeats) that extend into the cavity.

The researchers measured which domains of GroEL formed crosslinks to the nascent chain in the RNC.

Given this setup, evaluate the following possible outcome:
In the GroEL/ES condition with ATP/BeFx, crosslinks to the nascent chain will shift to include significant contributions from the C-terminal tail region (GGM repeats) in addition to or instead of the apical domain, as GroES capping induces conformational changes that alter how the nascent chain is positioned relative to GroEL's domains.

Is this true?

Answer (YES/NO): NO